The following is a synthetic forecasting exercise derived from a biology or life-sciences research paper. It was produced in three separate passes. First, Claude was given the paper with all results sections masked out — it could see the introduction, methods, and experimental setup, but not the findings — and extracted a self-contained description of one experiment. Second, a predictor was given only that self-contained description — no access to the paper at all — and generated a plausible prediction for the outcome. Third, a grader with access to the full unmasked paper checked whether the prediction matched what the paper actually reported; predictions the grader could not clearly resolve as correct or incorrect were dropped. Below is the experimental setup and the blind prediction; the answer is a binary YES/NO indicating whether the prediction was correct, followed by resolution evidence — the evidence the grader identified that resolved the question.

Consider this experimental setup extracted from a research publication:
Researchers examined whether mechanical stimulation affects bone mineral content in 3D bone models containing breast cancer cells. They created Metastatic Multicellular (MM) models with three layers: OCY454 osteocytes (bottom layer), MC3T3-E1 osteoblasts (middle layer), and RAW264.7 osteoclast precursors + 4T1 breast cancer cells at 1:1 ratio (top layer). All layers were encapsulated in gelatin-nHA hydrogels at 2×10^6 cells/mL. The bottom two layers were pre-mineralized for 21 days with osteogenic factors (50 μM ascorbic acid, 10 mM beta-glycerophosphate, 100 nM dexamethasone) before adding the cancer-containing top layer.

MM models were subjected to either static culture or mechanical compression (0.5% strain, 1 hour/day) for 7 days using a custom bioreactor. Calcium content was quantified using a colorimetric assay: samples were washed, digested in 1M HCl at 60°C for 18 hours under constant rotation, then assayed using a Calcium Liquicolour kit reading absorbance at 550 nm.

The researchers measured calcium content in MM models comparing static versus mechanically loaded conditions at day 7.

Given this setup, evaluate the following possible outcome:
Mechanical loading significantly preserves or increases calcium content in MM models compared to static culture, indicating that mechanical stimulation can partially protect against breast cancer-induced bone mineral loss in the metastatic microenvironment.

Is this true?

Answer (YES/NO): NO